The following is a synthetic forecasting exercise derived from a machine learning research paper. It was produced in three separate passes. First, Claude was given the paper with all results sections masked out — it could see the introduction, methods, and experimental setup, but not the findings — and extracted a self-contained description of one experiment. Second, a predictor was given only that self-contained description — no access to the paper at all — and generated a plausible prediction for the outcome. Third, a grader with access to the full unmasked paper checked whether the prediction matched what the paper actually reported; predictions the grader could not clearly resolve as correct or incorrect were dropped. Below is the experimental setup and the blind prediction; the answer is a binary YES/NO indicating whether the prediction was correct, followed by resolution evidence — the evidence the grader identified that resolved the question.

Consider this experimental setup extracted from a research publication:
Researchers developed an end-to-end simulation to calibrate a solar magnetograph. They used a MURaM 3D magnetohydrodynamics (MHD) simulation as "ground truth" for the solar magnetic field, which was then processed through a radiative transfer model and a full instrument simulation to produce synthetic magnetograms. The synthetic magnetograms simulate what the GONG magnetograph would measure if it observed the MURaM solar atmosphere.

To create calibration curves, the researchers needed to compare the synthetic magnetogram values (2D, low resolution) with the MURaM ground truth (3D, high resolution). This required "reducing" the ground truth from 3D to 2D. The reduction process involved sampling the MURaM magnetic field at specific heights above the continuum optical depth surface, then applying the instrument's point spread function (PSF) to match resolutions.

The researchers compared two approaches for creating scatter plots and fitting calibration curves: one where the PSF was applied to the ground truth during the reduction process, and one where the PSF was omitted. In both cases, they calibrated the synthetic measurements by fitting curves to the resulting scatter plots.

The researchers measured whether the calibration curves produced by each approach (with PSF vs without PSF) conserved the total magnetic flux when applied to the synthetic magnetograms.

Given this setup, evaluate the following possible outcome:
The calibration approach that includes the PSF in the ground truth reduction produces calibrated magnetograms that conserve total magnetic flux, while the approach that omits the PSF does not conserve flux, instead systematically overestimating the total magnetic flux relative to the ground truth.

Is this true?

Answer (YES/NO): YES